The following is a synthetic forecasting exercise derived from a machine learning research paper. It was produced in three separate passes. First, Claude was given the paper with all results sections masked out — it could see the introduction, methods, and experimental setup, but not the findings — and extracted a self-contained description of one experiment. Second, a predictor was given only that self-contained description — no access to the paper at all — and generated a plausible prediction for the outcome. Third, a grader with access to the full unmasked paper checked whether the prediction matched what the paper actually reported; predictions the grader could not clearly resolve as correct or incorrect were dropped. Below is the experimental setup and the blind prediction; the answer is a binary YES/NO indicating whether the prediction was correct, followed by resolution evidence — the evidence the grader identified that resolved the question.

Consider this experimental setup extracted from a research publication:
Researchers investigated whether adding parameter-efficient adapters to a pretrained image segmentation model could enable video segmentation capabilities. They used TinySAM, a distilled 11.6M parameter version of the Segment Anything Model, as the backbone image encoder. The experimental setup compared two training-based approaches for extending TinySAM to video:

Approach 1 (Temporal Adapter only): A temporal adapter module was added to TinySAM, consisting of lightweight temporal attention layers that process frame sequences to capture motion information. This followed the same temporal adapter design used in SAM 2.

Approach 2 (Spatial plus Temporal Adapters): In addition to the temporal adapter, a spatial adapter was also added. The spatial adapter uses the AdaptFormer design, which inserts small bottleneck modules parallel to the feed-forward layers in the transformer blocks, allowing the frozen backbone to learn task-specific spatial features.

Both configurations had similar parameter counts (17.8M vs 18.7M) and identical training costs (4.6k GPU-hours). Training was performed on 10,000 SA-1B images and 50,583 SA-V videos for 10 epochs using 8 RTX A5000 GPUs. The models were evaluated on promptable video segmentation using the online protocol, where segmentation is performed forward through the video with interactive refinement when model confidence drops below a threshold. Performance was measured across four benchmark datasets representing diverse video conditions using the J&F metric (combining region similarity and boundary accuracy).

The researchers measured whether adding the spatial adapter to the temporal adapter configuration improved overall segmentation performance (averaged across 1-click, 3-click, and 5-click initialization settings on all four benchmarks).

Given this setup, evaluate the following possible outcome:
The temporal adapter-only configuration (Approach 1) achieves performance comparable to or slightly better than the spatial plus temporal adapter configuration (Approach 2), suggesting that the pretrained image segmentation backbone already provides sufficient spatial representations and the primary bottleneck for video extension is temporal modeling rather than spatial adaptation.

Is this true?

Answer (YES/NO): NO